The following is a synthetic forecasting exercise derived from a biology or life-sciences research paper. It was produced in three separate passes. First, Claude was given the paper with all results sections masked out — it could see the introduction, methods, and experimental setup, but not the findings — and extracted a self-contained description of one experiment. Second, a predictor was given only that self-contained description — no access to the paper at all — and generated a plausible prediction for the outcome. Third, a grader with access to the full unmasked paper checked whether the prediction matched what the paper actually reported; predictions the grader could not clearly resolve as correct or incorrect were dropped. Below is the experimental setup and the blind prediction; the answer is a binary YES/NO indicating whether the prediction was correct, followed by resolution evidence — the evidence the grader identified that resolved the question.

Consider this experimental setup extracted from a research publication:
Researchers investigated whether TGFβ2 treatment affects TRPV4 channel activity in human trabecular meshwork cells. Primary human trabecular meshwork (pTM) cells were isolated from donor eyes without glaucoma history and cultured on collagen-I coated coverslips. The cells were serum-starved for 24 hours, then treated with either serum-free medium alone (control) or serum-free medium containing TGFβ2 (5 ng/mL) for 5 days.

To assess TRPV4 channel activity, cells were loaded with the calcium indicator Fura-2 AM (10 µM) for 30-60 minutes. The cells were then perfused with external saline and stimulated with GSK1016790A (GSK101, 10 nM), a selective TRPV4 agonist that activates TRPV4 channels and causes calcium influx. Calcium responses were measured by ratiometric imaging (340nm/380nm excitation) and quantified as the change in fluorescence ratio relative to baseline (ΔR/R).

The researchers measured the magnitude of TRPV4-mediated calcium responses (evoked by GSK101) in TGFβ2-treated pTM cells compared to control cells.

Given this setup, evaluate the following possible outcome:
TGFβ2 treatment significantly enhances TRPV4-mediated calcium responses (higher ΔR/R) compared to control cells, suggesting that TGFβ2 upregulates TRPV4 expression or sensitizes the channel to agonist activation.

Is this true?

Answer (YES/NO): YES